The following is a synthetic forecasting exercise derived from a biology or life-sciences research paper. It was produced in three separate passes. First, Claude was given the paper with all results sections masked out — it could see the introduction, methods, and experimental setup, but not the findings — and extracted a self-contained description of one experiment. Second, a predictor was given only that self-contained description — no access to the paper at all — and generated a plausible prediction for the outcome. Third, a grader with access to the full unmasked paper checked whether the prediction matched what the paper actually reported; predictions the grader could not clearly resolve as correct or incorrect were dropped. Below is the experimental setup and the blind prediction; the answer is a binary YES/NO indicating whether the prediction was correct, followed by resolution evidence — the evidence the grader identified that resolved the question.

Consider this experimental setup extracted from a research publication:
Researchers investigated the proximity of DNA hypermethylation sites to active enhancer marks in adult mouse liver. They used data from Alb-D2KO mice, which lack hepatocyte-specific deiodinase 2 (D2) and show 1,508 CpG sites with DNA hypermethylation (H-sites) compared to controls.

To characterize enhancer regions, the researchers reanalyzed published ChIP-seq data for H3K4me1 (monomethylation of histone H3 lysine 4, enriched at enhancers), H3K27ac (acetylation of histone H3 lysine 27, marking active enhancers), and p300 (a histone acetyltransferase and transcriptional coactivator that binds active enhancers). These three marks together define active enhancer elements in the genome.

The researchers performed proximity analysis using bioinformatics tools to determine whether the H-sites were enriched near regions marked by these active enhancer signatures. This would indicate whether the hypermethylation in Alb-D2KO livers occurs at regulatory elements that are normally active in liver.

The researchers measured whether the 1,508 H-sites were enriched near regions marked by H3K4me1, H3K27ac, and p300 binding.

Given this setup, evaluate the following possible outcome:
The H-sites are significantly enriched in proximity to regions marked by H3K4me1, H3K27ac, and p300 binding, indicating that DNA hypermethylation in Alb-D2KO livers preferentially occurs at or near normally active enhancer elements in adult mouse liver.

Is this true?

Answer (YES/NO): YES